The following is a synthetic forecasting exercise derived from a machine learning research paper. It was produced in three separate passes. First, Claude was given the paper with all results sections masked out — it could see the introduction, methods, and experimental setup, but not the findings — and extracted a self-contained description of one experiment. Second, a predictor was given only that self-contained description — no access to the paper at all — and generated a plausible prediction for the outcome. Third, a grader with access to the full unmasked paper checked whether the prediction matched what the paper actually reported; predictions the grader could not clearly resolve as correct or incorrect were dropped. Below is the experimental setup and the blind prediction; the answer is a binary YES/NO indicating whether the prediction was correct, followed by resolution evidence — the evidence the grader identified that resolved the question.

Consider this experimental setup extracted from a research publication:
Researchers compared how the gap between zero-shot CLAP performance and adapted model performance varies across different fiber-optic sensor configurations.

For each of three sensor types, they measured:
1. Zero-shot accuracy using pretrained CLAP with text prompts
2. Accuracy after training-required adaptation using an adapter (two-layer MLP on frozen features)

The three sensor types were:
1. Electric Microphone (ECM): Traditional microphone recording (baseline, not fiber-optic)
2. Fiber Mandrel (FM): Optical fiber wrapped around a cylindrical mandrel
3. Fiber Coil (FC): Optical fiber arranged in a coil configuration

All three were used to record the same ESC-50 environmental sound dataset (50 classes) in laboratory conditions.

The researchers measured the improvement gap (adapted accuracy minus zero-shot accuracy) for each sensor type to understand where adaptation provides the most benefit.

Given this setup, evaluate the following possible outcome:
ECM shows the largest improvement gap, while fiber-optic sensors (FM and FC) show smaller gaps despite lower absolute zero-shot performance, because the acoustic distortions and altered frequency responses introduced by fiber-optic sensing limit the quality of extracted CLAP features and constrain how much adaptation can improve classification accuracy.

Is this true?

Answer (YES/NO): NO